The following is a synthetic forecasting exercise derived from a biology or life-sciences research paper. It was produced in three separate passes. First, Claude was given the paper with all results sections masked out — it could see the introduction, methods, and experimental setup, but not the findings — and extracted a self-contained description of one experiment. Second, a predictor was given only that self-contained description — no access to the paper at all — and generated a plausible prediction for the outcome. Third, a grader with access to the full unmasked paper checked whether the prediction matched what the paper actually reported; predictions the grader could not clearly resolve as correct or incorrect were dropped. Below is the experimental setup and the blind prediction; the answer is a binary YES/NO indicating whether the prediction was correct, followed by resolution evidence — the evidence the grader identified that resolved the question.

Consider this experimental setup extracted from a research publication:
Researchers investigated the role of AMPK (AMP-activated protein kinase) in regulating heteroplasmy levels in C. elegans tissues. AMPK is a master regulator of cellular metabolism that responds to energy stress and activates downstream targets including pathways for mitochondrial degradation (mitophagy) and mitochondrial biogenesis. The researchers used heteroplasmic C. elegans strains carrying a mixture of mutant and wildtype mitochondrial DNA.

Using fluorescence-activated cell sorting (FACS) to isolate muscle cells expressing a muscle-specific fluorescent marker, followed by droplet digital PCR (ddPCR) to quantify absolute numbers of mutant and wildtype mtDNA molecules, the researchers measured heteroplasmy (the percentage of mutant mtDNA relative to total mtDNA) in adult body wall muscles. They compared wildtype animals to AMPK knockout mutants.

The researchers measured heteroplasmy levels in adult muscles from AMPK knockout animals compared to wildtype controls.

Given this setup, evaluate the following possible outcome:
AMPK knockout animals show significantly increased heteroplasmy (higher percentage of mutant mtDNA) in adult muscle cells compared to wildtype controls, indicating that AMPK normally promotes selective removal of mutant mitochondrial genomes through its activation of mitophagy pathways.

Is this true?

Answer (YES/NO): YES